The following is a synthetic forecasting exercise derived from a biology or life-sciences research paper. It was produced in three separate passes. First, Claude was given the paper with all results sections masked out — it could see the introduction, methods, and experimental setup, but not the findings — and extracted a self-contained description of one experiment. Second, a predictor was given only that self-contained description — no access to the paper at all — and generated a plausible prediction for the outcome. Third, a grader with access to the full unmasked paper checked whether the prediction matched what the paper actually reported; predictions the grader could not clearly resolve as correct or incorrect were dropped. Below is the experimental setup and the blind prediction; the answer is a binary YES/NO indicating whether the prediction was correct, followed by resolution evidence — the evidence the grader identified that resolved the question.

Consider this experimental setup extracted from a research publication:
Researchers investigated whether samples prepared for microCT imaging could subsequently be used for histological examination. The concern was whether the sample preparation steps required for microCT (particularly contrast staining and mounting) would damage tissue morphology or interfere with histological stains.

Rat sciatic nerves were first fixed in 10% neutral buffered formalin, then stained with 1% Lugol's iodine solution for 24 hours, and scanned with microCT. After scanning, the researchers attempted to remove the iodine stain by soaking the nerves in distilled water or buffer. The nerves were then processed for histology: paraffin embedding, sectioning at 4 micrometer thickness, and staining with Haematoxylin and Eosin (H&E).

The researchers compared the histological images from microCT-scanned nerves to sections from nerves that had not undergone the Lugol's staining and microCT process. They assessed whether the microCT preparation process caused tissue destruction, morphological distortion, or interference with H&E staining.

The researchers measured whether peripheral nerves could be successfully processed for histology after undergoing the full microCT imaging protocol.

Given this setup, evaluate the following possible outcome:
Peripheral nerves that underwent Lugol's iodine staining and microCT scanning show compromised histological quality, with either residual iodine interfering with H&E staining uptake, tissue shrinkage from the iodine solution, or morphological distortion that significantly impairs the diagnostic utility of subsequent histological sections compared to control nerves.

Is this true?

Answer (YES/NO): NO